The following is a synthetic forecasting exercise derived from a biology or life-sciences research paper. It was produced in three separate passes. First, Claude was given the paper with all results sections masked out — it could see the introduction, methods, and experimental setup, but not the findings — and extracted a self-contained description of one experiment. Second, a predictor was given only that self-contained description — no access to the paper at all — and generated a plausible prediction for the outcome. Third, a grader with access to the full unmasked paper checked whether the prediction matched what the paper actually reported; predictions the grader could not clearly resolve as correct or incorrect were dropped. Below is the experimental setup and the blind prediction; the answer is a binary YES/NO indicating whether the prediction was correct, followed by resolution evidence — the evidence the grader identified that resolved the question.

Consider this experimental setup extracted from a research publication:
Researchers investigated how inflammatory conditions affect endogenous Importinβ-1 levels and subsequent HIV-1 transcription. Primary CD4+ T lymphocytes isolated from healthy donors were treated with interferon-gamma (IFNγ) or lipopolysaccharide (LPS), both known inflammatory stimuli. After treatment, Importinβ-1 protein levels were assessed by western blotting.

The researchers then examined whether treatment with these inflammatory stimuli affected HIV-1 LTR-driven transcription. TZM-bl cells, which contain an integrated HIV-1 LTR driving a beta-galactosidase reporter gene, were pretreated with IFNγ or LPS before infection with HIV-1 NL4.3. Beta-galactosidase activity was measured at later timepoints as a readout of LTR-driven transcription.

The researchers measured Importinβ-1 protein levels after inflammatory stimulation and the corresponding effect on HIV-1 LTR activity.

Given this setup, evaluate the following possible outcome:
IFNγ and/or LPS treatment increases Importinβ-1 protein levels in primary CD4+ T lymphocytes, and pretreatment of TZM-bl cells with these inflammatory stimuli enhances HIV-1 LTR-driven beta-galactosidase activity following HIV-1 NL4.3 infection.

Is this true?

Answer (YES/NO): NO